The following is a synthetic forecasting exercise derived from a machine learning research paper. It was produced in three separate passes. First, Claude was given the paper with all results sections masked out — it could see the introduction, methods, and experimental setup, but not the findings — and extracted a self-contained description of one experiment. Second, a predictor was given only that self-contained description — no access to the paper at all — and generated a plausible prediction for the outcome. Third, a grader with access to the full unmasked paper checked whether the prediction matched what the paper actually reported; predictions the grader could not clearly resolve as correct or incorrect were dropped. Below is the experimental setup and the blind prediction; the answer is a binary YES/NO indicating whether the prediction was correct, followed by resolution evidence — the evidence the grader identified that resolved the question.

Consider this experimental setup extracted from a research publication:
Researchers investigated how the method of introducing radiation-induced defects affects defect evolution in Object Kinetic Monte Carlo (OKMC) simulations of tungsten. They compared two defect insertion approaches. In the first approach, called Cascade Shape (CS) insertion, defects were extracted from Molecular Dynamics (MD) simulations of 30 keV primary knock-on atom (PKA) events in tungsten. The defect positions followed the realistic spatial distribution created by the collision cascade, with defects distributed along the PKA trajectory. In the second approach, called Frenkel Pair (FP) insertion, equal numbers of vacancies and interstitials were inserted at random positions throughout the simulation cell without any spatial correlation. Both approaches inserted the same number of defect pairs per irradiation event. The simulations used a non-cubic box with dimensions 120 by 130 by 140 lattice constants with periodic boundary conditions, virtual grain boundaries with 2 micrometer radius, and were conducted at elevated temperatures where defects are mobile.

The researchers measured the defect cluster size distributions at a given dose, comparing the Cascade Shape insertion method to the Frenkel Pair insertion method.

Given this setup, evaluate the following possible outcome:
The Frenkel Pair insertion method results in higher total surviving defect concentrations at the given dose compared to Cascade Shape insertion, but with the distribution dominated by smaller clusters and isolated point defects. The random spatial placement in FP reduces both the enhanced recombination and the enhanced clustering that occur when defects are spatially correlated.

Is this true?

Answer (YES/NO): NO